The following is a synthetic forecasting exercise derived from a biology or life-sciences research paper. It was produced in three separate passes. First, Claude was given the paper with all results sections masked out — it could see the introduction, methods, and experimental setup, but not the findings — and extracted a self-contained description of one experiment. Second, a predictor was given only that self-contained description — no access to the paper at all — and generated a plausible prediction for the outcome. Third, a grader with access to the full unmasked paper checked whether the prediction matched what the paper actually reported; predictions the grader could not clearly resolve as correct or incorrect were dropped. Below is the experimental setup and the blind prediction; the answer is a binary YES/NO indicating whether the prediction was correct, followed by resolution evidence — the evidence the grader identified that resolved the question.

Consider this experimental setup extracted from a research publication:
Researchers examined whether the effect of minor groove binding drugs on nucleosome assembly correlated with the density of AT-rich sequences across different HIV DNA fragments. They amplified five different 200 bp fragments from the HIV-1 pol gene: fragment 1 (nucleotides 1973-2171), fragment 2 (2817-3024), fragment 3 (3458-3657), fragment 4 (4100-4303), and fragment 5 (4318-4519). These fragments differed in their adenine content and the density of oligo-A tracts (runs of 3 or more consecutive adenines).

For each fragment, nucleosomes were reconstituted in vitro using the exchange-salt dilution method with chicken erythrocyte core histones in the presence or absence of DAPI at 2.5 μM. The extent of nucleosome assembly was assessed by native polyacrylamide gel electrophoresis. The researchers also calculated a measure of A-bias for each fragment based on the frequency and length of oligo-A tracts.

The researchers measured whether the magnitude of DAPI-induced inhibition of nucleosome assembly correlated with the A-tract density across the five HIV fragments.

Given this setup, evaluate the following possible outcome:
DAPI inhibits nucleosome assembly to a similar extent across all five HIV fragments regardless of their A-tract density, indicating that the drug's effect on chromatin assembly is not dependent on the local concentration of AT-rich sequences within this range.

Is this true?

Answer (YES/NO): NO